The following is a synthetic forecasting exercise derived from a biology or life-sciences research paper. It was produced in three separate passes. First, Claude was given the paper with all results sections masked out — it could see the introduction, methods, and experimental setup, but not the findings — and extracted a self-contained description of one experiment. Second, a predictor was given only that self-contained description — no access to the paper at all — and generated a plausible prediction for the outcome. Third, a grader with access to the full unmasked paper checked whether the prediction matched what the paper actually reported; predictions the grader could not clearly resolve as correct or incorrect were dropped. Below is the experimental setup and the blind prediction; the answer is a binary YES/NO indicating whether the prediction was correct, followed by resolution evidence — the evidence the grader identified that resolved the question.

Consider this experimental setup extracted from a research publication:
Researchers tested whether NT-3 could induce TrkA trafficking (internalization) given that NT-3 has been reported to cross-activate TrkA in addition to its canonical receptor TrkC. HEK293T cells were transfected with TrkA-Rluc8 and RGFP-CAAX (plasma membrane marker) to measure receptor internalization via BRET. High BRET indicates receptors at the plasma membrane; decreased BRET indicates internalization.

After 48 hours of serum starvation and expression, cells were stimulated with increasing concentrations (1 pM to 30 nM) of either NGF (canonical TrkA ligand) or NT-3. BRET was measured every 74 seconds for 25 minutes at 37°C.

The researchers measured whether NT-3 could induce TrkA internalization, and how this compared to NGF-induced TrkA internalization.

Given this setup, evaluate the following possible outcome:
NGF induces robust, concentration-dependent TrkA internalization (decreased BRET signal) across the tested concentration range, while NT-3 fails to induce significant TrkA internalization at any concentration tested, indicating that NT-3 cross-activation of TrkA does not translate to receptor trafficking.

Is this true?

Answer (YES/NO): NO